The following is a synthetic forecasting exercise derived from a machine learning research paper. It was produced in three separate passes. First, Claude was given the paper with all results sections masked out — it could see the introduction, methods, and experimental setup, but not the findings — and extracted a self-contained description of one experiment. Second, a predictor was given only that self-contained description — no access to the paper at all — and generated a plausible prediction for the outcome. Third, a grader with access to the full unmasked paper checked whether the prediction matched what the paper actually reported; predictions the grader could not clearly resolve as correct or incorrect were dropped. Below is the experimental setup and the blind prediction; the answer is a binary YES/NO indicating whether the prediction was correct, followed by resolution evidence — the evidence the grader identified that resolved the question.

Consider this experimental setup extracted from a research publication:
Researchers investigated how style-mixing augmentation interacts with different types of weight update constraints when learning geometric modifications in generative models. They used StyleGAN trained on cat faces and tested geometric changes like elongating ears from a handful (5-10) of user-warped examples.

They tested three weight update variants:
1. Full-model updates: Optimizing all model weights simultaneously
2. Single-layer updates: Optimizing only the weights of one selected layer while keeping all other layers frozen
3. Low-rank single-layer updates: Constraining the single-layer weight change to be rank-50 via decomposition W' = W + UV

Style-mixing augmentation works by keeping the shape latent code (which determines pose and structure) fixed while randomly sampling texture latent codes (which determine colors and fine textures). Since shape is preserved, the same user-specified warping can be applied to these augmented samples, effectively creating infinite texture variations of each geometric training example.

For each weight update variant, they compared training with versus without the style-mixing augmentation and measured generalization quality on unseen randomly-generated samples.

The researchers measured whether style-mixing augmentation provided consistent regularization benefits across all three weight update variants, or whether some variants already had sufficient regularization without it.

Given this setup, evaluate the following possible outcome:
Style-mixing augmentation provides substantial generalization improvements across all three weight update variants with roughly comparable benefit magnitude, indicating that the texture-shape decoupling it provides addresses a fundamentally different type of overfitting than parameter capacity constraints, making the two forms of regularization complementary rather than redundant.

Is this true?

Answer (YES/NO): NO